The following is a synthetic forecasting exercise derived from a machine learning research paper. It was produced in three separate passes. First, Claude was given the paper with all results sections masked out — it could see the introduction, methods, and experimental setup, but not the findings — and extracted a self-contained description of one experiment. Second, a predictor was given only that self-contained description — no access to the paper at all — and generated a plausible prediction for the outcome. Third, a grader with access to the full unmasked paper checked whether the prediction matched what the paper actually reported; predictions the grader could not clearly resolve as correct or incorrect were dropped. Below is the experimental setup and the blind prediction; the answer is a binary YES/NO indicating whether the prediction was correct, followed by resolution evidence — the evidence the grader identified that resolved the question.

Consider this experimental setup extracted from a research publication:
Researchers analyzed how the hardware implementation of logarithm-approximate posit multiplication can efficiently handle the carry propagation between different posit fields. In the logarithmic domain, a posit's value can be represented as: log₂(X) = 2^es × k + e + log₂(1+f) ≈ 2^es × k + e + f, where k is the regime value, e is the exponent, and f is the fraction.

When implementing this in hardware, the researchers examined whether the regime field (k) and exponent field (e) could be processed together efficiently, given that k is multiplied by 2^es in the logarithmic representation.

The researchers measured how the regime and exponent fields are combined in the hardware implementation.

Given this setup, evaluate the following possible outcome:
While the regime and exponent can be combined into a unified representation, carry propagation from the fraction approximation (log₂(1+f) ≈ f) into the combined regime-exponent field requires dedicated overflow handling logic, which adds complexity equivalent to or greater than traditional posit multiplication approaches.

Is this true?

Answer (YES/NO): NO